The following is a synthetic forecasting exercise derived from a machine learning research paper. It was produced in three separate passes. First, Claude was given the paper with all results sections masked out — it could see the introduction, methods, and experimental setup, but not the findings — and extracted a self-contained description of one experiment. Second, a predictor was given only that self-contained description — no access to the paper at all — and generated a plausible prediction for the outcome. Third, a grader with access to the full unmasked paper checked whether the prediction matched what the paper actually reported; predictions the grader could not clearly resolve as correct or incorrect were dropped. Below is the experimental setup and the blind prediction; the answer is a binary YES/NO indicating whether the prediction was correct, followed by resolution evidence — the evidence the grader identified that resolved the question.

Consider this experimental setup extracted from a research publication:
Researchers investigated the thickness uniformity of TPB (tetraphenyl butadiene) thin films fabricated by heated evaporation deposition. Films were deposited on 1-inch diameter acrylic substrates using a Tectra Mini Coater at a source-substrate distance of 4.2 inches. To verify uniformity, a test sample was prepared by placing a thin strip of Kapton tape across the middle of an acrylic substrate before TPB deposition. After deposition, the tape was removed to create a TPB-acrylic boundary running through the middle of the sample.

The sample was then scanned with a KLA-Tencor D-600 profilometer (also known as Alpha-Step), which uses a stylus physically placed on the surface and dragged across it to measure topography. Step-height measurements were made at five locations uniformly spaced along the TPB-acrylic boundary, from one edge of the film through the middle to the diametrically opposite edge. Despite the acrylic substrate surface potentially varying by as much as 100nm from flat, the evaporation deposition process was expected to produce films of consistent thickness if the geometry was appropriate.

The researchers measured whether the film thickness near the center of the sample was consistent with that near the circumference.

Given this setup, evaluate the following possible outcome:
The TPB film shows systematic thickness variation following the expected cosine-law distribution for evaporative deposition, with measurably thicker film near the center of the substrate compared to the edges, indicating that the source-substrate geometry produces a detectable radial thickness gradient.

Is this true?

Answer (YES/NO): NO